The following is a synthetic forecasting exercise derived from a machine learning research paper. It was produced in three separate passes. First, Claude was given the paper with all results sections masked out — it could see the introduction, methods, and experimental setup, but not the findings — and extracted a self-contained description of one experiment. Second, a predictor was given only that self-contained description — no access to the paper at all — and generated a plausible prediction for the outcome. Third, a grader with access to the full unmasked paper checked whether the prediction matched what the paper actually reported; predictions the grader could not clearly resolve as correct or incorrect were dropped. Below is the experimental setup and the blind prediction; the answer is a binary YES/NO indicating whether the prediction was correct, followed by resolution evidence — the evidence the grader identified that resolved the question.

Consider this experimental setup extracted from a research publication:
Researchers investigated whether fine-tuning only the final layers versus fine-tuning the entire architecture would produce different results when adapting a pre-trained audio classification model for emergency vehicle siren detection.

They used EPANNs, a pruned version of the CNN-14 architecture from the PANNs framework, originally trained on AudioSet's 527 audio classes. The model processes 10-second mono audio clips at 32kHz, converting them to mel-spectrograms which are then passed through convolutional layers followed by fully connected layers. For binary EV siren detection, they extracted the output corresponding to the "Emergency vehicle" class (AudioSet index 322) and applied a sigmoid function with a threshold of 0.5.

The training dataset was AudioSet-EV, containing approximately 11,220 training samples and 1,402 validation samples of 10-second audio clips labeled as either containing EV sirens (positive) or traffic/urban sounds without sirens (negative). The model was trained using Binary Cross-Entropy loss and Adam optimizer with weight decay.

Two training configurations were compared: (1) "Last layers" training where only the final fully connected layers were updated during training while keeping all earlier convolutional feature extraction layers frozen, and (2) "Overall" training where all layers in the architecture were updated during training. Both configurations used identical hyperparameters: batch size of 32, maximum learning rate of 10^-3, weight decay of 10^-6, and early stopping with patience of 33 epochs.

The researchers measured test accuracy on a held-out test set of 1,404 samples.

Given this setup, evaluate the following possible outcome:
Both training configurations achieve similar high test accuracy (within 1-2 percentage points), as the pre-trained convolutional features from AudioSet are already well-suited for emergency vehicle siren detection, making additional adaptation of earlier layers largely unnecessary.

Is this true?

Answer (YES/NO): NO